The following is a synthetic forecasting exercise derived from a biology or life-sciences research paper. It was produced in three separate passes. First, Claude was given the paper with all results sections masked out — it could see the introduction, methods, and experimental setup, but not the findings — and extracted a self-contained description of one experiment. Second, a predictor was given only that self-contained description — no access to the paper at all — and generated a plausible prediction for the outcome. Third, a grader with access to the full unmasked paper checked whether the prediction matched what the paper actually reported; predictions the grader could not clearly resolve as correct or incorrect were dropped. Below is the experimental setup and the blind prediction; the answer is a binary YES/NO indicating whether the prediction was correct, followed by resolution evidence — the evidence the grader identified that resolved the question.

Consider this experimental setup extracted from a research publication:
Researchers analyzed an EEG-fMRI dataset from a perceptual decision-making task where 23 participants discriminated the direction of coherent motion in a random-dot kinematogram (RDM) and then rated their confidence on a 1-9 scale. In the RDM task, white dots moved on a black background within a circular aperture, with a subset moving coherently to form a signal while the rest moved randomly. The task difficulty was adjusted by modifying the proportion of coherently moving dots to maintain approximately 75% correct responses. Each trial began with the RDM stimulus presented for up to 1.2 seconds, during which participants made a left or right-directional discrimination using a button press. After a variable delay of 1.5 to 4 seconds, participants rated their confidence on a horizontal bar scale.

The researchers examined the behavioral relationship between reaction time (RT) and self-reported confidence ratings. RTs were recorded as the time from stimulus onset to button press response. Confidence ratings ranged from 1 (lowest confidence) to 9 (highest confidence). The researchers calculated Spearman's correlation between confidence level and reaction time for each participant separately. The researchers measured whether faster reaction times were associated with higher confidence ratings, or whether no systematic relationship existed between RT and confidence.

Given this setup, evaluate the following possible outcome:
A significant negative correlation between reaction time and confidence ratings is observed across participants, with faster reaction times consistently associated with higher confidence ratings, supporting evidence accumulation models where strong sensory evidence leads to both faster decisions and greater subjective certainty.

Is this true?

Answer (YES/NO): NO